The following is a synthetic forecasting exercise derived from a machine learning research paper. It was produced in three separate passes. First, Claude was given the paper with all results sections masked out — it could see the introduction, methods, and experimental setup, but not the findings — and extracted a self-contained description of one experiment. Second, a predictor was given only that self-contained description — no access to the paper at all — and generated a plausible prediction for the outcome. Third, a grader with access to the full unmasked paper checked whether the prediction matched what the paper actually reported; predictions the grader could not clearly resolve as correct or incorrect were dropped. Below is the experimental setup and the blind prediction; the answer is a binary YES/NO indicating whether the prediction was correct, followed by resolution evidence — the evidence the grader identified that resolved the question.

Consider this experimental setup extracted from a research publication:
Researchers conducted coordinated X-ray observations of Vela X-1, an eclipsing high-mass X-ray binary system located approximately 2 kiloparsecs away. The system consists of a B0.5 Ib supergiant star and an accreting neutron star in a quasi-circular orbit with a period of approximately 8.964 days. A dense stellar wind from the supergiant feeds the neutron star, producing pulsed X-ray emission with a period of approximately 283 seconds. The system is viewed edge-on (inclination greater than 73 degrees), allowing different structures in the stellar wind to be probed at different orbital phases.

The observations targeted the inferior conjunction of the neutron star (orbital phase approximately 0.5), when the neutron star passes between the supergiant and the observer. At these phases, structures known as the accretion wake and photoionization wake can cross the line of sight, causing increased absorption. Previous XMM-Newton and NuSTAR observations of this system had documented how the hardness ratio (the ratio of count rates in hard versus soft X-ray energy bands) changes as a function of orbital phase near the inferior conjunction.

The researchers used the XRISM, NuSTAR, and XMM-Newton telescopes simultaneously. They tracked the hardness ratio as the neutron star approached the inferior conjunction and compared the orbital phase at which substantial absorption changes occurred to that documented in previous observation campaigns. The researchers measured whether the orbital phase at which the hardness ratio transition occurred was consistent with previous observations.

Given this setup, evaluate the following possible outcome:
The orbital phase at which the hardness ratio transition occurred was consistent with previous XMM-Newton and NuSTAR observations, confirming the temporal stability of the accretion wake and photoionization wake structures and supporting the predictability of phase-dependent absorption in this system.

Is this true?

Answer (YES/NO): NO